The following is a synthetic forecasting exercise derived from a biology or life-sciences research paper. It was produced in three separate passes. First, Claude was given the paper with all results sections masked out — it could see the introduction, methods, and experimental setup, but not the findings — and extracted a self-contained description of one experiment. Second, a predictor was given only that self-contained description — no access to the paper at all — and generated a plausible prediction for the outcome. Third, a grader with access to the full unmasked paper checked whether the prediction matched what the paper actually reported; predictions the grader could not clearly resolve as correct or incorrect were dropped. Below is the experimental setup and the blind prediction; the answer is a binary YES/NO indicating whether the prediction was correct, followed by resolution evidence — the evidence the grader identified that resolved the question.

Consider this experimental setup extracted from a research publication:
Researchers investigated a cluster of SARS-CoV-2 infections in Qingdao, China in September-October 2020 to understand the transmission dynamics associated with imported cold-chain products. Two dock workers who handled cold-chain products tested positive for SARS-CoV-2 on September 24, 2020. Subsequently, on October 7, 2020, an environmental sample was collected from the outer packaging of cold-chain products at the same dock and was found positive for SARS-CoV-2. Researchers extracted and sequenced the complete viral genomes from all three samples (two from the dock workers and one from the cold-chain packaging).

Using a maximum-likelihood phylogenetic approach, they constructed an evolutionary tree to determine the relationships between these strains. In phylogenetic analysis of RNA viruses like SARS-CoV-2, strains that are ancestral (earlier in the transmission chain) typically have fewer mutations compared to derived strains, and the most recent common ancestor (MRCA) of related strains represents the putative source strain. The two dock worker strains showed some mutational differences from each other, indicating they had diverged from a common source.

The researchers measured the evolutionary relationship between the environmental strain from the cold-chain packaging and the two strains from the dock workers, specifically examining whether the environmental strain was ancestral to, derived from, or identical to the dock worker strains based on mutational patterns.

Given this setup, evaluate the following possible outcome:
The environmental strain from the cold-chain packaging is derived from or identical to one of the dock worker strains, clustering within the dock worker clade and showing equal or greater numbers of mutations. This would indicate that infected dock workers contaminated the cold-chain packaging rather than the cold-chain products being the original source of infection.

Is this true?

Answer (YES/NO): NO